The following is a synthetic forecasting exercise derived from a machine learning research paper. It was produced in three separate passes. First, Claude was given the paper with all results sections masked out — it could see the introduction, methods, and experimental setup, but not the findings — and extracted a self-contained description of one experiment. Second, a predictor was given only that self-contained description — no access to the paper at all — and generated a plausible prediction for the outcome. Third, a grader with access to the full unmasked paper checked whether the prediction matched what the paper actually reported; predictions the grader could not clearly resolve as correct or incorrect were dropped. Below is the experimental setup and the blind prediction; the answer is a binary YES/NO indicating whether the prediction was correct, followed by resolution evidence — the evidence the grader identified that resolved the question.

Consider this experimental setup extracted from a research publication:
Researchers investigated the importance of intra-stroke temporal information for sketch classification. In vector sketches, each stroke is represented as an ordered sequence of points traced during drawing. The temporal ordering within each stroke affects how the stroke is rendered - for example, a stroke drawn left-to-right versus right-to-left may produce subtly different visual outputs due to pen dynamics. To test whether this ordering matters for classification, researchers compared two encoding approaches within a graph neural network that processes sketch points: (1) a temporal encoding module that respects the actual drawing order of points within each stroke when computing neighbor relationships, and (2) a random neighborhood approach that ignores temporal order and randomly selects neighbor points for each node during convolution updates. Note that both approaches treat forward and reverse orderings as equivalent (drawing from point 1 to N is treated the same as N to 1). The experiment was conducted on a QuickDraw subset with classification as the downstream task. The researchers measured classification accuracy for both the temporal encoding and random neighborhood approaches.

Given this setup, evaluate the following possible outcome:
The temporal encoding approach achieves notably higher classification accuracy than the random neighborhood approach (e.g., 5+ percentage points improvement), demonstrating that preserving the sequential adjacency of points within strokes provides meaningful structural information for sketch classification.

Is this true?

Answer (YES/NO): NO